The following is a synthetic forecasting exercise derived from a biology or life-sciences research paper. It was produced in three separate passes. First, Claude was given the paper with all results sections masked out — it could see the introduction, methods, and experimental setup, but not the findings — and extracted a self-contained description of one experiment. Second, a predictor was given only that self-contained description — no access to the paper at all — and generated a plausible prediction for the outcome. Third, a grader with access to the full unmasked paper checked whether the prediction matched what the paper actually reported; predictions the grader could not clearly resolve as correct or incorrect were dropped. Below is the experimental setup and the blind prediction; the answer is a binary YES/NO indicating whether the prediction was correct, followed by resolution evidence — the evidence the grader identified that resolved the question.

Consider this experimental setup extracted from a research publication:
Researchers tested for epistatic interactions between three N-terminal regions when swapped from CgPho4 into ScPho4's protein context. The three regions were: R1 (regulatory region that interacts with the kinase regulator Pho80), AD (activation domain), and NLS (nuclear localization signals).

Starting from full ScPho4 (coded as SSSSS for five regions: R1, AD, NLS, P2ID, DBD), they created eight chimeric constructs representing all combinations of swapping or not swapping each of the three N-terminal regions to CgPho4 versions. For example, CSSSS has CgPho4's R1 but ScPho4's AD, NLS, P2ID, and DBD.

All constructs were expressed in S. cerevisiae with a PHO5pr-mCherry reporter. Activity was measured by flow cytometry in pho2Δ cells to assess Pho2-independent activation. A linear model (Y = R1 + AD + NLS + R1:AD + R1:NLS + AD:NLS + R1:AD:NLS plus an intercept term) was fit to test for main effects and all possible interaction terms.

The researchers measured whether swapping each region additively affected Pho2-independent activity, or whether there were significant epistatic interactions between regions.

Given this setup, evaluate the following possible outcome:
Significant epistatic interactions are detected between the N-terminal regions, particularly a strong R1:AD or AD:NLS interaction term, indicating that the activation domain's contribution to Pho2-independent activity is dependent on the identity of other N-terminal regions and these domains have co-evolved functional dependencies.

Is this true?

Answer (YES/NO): NO